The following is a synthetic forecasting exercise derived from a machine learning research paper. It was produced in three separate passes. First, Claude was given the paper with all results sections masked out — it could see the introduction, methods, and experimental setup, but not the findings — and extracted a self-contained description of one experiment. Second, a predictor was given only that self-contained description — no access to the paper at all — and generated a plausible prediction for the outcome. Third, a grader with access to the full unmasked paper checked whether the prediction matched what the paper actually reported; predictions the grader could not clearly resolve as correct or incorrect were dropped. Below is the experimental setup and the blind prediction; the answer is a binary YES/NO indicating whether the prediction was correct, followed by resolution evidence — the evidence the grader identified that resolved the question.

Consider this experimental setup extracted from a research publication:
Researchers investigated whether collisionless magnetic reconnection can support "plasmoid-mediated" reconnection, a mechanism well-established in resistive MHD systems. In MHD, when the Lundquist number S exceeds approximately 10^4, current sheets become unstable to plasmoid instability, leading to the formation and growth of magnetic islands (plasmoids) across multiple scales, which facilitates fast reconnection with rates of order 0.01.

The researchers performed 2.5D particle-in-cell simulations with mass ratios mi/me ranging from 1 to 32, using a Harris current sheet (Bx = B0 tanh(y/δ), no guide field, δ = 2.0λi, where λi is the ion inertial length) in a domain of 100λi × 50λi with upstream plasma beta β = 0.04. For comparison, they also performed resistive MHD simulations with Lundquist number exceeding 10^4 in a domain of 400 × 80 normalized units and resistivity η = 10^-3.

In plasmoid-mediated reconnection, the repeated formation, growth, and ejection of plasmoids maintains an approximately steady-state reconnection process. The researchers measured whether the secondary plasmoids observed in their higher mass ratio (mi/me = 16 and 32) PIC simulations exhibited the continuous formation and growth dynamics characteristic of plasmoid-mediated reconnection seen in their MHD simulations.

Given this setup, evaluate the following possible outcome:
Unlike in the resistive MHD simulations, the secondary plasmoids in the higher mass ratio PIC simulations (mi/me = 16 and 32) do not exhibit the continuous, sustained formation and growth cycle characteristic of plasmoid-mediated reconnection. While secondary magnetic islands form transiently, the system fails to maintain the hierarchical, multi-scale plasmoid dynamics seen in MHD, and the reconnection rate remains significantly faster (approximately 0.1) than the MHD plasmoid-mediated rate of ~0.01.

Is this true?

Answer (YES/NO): NO